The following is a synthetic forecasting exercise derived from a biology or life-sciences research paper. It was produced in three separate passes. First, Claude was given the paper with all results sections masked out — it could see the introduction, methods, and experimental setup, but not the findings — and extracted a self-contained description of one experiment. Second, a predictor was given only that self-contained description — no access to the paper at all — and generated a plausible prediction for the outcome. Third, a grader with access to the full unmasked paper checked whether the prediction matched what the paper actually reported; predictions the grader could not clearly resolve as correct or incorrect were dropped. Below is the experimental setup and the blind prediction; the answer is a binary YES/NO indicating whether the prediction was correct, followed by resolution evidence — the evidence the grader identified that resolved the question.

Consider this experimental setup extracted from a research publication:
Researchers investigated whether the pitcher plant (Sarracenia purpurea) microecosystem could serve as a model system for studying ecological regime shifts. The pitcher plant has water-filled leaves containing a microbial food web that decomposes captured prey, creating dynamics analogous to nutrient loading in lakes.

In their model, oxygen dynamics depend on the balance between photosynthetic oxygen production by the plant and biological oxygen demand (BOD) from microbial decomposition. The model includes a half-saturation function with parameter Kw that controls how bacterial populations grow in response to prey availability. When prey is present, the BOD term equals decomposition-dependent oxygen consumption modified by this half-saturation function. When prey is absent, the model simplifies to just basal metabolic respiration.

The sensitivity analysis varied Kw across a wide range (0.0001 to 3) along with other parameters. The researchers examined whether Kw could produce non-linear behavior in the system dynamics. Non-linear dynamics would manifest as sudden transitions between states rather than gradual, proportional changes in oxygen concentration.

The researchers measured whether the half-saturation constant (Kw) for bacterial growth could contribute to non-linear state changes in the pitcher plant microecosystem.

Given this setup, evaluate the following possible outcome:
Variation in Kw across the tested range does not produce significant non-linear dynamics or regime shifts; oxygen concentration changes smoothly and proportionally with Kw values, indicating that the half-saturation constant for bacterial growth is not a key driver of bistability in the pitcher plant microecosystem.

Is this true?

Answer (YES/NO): NO